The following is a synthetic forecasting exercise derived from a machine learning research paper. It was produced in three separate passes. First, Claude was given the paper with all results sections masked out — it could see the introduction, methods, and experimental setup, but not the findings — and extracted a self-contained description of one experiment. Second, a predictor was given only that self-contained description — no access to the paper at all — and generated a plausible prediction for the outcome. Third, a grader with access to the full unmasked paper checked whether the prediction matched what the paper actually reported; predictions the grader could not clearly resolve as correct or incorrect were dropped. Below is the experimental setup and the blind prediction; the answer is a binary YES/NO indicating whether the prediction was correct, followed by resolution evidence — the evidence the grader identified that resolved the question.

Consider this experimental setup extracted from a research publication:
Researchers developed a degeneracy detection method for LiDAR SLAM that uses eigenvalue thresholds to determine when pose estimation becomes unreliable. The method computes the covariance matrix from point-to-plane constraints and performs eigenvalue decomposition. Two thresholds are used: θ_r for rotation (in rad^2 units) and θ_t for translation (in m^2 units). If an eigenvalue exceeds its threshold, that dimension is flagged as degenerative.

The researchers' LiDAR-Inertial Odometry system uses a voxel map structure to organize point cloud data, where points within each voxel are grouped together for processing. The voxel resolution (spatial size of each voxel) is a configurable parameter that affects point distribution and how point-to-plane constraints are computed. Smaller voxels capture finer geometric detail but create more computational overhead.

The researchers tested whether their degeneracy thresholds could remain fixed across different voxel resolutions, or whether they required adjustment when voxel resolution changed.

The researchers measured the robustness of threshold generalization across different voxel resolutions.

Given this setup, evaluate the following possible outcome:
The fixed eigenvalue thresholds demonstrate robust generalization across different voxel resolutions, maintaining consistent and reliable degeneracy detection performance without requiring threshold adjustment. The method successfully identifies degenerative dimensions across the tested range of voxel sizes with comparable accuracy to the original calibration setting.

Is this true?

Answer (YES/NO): NO